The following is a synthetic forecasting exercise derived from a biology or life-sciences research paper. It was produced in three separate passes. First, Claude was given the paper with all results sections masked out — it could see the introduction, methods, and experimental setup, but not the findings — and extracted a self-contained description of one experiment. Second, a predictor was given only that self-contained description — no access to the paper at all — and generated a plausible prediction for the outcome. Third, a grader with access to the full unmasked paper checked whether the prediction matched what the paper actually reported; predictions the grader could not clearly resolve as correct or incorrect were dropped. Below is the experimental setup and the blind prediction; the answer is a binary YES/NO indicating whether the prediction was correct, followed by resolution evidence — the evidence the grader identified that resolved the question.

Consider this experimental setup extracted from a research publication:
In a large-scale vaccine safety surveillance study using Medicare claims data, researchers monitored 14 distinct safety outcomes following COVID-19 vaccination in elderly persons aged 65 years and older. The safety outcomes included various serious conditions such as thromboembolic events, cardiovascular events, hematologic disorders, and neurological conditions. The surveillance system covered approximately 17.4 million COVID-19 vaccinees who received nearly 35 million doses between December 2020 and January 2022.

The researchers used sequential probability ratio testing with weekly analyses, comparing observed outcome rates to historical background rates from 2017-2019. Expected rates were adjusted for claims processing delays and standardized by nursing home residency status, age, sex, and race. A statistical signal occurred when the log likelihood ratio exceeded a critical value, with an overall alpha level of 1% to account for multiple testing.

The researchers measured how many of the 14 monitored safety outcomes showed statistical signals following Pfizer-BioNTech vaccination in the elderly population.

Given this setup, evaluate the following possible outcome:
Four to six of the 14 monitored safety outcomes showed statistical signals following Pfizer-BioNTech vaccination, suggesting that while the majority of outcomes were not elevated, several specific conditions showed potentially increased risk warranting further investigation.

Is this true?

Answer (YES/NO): YES